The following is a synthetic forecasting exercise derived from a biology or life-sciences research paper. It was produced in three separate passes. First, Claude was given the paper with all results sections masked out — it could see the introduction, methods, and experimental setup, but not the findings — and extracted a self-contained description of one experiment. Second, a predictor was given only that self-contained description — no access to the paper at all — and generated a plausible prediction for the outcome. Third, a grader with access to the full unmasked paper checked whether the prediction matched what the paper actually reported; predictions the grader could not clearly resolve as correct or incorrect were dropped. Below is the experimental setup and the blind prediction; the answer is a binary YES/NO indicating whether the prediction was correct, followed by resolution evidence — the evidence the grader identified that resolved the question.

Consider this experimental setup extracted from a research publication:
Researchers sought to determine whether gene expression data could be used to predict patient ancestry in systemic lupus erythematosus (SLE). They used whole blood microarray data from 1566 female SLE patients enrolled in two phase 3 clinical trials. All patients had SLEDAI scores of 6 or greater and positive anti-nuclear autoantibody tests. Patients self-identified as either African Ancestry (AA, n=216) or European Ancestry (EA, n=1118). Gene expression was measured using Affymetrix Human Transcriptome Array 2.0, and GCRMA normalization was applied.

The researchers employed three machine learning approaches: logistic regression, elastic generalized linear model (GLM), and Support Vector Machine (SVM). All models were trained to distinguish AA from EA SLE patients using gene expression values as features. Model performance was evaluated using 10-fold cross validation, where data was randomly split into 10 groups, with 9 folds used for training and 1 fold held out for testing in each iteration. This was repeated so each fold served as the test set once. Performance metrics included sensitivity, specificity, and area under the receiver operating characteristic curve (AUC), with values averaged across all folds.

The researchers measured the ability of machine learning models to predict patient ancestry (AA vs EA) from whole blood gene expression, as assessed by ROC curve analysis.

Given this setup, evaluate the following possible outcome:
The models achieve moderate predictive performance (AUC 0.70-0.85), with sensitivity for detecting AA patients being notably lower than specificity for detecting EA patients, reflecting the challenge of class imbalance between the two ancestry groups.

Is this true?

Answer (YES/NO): NO